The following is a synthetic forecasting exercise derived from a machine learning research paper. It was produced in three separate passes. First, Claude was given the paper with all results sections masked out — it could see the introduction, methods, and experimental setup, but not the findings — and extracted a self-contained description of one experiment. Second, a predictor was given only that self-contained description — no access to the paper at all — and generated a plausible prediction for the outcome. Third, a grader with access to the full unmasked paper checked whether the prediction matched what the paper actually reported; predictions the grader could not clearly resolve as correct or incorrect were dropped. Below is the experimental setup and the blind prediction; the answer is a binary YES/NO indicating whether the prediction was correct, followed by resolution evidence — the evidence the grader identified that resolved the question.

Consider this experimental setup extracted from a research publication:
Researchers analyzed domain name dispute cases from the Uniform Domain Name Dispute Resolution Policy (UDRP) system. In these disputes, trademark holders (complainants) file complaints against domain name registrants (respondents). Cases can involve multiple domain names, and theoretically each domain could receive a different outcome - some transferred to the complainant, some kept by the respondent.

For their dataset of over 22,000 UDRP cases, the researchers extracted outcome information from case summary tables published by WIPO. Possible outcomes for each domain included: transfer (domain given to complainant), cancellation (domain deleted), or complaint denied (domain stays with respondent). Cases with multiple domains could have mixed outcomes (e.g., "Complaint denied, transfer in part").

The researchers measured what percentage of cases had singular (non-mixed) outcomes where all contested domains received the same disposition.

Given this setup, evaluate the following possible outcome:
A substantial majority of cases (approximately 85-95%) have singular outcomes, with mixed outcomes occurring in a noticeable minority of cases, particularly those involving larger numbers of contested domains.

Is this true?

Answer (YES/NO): NO